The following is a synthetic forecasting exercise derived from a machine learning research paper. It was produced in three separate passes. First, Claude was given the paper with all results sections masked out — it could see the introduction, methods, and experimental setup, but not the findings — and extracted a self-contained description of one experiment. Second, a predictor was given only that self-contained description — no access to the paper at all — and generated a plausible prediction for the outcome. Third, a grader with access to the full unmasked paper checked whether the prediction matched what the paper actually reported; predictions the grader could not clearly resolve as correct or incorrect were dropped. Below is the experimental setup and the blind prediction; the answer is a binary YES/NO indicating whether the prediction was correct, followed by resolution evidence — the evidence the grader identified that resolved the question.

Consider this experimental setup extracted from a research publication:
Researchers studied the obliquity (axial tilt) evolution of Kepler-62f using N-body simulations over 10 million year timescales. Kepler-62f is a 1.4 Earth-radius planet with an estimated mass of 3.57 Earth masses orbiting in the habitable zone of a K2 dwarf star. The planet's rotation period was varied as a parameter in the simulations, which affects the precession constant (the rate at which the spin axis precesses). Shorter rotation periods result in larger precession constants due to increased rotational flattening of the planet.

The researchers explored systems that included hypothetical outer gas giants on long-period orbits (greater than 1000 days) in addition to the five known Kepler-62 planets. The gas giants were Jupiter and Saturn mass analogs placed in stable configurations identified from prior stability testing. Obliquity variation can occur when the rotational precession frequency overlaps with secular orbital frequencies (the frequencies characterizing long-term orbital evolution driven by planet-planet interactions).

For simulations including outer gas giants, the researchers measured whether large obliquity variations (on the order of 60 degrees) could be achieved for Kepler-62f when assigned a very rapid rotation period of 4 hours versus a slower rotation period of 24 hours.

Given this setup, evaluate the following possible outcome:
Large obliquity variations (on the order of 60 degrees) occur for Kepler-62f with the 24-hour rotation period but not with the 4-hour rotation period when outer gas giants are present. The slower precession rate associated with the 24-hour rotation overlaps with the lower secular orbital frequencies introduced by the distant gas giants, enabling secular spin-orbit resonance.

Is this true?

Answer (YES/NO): NO